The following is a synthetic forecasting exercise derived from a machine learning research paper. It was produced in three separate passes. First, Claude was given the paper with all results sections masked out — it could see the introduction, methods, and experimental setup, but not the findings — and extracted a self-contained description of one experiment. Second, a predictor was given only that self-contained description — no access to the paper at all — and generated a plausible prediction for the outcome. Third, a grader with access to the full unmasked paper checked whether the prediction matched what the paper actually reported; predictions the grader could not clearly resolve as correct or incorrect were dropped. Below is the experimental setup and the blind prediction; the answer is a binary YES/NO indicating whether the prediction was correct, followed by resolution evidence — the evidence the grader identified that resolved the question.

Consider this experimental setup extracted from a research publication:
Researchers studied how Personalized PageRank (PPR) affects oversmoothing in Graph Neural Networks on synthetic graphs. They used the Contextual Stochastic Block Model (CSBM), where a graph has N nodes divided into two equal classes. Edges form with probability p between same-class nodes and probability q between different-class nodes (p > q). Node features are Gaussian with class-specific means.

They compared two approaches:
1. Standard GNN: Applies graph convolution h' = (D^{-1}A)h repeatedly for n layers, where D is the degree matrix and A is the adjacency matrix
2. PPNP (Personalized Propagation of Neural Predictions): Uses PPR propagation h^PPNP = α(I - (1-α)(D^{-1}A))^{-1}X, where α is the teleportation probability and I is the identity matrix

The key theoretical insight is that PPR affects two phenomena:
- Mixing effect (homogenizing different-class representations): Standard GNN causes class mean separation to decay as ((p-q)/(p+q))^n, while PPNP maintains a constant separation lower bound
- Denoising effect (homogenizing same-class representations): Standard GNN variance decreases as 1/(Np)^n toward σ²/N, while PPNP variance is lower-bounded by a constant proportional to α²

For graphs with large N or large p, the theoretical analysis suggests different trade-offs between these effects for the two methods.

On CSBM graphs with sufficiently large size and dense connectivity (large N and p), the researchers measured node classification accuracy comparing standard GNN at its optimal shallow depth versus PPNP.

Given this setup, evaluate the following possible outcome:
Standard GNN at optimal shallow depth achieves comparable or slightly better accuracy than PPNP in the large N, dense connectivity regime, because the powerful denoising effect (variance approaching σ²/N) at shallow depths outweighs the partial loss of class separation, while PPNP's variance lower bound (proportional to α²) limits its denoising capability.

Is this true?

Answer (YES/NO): NO